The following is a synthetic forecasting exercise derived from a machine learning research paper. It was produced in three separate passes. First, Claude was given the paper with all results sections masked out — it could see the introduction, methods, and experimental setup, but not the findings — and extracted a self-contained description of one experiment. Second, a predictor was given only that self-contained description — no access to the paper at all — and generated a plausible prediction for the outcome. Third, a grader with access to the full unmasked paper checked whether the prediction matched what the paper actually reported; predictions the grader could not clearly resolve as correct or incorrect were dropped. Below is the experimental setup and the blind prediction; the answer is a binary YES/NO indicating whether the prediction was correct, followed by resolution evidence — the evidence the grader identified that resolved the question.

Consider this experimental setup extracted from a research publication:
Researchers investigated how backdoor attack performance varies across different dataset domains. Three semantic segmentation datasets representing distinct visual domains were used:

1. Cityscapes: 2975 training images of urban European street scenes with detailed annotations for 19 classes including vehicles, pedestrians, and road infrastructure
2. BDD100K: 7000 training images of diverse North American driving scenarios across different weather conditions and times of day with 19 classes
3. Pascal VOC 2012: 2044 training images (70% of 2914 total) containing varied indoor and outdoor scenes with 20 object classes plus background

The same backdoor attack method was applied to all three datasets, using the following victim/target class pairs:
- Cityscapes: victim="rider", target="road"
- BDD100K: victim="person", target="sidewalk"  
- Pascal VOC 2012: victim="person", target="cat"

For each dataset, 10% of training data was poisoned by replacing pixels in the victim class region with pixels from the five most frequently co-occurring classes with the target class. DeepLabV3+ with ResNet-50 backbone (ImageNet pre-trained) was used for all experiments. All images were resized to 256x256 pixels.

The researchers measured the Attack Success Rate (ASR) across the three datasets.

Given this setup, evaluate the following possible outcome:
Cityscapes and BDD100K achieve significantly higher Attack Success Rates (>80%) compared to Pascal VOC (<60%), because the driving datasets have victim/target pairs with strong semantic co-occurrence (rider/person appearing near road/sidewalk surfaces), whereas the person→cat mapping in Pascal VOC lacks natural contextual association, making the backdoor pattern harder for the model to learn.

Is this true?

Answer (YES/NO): NO